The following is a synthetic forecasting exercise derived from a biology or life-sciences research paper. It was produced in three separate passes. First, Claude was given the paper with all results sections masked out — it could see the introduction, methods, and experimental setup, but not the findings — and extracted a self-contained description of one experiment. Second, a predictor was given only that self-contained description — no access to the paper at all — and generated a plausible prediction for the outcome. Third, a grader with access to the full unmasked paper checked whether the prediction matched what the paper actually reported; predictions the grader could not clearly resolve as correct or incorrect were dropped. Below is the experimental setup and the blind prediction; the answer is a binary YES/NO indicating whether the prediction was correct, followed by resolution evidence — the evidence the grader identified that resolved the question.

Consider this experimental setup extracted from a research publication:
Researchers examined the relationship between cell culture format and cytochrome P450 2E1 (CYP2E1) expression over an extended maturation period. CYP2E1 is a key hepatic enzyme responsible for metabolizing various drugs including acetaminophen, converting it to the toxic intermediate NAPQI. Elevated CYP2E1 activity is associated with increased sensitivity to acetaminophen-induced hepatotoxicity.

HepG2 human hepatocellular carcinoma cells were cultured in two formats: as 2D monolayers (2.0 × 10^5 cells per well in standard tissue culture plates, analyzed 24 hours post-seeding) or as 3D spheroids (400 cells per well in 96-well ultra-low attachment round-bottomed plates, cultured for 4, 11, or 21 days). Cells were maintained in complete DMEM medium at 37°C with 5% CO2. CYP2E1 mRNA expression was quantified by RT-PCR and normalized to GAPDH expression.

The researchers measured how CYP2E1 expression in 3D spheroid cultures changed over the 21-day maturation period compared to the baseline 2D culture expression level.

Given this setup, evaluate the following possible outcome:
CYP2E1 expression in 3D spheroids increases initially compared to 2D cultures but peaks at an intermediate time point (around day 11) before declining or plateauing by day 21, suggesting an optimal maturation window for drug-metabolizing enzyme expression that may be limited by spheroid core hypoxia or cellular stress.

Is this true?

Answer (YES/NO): NO